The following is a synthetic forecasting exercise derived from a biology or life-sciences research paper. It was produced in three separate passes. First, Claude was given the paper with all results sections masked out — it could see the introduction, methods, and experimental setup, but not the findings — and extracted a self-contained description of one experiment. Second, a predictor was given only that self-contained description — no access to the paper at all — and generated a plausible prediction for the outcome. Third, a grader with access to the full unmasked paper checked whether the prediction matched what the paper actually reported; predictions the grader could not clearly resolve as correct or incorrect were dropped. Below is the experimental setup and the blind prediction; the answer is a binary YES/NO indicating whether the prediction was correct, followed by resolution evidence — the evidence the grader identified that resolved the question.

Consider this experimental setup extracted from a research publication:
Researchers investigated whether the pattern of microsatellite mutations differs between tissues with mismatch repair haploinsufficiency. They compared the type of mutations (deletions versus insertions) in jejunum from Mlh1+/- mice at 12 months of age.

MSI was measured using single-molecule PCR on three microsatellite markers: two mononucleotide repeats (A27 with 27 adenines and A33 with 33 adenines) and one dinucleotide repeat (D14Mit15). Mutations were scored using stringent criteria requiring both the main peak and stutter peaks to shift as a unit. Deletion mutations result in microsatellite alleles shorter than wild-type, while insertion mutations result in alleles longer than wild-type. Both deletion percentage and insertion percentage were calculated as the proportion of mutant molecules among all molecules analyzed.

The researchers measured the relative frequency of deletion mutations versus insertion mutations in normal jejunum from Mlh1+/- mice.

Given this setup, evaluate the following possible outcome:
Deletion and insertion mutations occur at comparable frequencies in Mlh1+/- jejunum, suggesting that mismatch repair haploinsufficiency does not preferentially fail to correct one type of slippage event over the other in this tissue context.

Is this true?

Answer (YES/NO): NO